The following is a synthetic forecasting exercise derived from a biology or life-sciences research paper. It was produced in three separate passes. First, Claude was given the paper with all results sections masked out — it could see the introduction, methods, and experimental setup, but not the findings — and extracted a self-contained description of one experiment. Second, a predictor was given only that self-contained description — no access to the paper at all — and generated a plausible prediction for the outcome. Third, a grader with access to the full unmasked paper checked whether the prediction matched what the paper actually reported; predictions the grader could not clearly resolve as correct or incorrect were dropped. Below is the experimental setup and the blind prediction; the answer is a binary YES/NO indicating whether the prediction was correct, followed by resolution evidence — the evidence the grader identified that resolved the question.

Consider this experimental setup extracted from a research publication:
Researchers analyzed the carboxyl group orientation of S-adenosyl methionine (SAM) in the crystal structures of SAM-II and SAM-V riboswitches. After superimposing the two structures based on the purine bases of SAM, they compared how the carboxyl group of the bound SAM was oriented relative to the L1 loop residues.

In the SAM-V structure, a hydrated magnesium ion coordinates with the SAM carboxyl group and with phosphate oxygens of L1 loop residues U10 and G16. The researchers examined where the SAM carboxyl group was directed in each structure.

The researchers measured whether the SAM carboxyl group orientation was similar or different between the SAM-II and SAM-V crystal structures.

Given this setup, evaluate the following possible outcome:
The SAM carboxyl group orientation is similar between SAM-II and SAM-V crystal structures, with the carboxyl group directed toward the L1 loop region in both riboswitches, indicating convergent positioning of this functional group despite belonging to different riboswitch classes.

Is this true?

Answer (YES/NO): NO